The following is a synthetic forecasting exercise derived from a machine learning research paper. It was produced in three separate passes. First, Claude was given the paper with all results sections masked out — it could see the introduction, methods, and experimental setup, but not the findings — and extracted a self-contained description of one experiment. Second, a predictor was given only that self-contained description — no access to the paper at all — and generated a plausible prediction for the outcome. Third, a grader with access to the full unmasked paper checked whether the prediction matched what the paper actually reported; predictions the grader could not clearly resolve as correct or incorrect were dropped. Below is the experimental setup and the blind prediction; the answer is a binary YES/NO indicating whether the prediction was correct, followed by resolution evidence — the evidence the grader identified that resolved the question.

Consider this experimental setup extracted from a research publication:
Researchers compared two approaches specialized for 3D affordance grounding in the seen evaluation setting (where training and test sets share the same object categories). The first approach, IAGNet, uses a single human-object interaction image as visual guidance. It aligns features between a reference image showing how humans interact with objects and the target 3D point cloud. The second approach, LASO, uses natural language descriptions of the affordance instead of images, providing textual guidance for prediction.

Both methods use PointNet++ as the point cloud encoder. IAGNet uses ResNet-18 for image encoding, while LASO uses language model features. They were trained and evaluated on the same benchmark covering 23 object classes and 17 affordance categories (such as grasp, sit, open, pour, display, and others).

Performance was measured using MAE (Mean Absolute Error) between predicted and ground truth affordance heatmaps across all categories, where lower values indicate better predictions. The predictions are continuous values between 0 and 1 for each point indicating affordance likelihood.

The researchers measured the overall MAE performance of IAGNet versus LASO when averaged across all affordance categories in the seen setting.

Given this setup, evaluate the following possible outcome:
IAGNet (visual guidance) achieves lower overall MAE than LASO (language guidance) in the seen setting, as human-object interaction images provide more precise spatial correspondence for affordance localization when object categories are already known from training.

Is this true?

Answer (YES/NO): YES